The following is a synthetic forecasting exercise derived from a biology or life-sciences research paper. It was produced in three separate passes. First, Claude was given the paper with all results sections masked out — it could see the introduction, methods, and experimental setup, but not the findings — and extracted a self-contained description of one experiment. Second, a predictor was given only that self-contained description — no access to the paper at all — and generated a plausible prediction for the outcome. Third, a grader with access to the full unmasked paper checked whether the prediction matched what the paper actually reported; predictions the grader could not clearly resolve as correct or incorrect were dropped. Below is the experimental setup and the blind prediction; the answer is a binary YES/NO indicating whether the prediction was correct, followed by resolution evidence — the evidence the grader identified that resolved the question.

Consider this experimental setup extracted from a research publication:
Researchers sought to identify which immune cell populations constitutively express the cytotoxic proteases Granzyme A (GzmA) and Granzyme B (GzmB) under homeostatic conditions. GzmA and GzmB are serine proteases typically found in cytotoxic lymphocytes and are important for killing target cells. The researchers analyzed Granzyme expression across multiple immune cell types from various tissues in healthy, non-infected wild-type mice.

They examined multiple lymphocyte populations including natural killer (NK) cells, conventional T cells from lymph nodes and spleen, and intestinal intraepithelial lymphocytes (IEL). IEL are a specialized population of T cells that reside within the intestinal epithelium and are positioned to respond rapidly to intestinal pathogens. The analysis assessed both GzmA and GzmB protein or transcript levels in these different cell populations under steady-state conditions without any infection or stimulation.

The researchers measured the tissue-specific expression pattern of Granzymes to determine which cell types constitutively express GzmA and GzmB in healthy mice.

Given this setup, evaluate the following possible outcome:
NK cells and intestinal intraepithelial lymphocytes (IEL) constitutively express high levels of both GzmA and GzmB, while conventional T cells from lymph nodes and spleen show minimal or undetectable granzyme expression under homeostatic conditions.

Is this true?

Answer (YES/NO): NO